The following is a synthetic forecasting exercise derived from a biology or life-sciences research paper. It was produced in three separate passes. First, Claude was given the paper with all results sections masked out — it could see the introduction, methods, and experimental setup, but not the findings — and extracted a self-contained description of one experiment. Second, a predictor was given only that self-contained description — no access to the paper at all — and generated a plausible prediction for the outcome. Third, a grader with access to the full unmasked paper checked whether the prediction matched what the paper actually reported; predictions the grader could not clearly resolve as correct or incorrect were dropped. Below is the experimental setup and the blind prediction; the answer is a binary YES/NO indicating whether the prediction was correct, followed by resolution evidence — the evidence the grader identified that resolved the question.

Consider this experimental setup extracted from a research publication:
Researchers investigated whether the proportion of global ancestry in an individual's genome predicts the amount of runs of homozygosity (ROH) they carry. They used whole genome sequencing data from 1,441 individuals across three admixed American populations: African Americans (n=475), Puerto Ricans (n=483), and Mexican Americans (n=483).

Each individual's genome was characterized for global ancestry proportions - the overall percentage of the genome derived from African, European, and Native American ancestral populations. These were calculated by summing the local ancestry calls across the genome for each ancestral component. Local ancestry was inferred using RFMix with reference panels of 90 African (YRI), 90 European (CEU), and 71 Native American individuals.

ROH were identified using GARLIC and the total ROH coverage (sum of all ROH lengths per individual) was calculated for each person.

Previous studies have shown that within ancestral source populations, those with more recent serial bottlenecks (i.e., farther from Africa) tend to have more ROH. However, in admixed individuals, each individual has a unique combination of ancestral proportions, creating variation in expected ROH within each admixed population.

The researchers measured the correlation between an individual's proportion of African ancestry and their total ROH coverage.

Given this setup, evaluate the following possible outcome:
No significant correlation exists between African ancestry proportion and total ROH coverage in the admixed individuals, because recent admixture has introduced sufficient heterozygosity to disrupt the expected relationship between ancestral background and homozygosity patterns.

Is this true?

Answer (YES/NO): NO